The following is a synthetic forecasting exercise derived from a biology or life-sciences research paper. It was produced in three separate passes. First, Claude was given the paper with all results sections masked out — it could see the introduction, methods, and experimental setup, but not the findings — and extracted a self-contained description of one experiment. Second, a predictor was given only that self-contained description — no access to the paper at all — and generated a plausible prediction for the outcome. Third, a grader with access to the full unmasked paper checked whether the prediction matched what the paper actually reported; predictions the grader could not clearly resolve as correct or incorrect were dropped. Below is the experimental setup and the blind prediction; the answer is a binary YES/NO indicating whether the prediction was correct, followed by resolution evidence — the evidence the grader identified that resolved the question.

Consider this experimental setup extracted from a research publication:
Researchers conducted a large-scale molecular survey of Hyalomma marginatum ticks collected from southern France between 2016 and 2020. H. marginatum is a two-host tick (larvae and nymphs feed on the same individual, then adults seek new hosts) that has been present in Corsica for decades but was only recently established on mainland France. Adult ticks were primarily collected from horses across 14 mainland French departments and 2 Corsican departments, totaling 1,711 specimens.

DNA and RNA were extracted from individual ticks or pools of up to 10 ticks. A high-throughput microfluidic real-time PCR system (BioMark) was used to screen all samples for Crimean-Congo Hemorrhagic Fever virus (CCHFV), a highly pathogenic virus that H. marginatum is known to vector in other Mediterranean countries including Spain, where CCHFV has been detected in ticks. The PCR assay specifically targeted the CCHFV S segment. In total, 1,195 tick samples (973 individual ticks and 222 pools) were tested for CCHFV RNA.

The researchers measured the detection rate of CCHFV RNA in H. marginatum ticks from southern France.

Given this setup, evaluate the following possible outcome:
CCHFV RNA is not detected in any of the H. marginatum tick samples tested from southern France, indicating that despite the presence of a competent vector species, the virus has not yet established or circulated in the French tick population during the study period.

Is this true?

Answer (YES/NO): YES